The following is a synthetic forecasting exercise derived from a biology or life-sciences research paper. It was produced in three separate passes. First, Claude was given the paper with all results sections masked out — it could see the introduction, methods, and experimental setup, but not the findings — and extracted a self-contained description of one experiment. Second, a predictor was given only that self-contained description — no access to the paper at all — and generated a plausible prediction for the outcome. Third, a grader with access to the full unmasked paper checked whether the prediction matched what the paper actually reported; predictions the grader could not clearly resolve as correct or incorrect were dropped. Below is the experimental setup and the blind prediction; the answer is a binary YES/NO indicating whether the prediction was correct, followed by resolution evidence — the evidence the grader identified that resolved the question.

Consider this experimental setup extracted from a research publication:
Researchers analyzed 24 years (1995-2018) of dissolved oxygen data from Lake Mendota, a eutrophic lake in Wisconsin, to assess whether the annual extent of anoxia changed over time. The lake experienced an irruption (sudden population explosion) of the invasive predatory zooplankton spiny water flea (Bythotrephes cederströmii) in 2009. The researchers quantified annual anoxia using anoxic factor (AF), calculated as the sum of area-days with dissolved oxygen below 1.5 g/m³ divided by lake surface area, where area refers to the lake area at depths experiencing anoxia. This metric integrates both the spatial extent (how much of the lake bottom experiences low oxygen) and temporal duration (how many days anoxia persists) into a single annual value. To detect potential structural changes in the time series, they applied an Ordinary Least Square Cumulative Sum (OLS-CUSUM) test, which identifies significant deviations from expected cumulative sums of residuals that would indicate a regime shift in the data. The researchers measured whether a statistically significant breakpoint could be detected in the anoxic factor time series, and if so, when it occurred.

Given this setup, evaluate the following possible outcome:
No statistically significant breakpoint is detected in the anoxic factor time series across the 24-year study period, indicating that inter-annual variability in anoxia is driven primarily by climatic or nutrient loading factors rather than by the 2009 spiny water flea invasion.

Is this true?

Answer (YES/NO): NO